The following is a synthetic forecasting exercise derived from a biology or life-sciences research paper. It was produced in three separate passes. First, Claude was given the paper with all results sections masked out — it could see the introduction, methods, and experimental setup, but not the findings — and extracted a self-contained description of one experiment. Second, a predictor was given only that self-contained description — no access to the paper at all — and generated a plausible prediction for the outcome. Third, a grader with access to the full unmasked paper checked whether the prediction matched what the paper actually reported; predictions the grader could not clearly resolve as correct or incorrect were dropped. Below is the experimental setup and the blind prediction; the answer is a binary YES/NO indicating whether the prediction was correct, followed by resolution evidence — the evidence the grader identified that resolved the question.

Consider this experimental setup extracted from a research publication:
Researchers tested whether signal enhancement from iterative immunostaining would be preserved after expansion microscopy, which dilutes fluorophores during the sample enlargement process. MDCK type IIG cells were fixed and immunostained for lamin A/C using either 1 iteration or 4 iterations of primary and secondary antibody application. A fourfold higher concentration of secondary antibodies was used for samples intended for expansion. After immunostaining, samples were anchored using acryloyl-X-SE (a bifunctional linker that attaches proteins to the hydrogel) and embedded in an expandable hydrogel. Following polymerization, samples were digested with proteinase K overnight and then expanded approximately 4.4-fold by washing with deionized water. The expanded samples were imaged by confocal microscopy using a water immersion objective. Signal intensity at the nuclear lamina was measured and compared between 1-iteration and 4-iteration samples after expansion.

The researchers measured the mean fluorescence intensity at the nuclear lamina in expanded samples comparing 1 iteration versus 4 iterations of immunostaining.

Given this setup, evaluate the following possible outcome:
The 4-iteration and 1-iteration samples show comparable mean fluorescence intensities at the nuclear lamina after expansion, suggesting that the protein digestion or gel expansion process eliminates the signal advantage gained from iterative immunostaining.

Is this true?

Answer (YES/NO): NO